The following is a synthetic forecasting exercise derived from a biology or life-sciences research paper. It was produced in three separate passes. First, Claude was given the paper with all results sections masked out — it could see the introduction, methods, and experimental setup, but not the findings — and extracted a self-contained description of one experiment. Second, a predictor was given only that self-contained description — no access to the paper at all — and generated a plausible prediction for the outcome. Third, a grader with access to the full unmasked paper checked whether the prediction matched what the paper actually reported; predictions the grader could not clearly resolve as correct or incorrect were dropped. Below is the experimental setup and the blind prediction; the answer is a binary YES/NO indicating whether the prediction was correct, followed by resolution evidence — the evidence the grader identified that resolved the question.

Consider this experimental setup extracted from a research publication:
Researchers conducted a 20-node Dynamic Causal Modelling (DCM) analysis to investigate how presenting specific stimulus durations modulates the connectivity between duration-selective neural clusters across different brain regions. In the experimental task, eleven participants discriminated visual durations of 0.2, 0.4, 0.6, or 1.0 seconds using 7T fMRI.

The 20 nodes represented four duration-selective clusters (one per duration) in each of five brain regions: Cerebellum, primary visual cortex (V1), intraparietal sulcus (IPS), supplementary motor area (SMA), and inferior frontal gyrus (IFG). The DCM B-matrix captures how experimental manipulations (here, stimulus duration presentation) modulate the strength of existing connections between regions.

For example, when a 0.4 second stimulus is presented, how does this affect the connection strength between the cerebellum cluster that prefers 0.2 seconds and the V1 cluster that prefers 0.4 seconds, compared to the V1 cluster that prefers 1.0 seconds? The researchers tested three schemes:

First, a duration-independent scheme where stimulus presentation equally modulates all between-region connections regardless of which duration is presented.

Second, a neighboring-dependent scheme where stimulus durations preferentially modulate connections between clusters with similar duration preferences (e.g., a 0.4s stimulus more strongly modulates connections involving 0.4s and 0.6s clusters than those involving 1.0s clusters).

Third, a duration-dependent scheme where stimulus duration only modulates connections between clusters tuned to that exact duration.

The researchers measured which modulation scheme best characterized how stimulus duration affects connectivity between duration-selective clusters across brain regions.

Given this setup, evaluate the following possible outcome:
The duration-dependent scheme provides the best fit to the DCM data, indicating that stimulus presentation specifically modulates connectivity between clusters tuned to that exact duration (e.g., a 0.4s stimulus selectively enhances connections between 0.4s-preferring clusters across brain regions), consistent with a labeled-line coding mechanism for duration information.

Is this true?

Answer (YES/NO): YES